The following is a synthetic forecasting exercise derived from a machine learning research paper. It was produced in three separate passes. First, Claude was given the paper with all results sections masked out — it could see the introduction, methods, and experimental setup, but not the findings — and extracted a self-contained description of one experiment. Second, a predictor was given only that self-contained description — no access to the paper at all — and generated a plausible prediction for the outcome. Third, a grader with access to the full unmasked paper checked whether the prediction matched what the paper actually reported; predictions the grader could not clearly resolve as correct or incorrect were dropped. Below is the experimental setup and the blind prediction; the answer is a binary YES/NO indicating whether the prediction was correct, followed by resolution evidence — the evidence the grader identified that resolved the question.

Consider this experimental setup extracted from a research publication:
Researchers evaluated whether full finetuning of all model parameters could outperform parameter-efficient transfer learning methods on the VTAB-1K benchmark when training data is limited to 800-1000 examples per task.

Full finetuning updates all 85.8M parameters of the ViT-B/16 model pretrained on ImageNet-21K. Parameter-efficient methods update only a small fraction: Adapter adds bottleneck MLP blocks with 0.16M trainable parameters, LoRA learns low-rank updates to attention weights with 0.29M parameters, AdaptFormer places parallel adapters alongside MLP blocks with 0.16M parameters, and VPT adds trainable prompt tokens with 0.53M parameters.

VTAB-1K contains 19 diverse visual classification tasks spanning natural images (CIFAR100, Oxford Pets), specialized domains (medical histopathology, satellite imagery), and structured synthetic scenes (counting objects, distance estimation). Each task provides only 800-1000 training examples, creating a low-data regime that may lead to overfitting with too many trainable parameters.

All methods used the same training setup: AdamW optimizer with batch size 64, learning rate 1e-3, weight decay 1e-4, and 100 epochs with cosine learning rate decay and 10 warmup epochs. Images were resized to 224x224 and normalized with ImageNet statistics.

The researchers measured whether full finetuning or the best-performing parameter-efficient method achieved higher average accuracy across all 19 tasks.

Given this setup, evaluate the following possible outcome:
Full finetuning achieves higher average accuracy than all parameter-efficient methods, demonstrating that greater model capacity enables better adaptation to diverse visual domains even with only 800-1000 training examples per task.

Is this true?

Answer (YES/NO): NO